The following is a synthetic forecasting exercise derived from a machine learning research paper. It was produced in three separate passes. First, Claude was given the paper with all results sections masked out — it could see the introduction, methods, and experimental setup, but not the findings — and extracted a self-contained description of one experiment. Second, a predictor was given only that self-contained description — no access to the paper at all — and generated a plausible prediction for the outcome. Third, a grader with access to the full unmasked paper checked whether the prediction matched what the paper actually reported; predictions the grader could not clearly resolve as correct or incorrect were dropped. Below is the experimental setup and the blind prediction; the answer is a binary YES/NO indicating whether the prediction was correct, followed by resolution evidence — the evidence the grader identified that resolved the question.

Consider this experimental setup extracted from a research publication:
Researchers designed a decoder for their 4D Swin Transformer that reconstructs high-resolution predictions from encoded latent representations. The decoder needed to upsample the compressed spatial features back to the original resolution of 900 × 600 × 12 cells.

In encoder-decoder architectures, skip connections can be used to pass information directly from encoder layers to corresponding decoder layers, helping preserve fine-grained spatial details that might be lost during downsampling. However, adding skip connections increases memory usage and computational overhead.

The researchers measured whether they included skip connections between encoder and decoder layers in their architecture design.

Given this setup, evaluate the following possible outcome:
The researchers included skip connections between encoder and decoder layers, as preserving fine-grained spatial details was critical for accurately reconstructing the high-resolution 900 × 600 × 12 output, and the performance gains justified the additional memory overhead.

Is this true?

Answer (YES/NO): YES